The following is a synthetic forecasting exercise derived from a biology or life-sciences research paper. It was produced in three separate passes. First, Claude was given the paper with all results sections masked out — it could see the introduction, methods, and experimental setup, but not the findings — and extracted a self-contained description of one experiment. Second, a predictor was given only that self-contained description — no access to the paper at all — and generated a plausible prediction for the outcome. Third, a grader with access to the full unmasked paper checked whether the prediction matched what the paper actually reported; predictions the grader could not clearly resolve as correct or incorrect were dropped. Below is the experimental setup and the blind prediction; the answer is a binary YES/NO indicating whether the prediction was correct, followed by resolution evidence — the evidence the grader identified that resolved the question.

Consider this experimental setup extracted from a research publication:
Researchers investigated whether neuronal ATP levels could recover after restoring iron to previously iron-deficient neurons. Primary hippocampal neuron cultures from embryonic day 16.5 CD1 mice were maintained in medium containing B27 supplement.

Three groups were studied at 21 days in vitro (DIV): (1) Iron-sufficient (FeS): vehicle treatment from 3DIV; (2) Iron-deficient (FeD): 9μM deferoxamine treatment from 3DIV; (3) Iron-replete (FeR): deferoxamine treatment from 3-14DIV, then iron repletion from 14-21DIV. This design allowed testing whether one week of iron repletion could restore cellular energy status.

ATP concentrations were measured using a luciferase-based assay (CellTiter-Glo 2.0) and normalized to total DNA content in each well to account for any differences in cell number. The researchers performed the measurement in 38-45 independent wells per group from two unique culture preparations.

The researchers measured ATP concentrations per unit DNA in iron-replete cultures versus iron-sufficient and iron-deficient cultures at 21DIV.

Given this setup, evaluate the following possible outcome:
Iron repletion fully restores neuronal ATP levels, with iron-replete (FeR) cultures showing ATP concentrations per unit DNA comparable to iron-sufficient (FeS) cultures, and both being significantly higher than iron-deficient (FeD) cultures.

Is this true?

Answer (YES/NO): NO